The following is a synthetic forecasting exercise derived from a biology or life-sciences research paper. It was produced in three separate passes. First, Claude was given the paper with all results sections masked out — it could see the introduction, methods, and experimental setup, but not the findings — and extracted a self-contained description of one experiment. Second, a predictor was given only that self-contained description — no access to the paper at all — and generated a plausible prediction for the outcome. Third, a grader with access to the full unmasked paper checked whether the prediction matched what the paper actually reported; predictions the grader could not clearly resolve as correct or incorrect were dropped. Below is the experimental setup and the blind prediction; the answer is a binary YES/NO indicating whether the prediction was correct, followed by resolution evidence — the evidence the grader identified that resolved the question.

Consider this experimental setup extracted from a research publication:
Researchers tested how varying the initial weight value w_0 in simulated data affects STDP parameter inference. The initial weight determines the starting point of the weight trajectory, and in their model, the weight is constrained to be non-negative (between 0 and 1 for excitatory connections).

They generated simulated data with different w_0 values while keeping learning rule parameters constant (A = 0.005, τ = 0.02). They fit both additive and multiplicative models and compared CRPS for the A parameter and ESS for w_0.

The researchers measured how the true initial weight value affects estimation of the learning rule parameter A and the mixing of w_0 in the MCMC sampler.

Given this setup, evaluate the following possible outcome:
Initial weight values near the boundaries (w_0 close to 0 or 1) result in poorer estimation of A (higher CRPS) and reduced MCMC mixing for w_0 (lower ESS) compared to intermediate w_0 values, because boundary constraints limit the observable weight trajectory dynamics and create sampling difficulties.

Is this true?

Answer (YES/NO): NO